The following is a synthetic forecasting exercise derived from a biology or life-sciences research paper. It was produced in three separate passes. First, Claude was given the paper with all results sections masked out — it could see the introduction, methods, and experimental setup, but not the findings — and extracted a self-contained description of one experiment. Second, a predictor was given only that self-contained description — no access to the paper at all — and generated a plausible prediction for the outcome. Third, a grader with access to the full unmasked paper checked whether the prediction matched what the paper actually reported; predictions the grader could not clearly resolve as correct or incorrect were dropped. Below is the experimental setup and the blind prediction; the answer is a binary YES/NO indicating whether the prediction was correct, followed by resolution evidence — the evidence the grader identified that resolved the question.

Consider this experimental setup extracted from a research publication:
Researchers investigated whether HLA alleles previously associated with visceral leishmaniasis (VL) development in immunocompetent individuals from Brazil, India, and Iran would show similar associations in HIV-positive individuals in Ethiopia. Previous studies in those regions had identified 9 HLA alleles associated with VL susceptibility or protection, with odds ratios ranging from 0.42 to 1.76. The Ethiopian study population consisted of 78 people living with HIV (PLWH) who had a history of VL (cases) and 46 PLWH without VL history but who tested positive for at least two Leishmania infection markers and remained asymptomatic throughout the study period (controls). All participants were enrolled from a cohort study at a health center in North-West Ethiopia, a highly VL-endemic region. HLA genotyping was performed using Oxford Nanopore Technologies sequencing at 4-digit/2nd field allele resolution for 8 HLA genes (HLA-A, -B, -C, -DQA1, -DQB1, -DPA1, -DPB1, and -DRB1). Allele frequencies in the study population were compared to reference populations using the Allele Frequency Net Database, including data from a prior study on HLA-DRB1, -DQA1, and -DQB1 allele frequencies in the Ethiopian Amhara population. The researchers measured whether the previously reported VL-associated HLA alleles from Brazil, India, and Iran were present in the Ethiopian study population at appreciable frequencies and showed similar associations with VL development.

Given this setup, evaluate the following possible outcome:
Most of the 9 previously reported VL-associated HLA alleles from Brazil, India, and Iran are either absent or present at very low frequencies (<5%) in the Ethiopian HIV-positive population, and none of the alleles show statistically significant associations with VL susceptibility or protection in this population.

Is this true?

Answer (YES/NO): YES